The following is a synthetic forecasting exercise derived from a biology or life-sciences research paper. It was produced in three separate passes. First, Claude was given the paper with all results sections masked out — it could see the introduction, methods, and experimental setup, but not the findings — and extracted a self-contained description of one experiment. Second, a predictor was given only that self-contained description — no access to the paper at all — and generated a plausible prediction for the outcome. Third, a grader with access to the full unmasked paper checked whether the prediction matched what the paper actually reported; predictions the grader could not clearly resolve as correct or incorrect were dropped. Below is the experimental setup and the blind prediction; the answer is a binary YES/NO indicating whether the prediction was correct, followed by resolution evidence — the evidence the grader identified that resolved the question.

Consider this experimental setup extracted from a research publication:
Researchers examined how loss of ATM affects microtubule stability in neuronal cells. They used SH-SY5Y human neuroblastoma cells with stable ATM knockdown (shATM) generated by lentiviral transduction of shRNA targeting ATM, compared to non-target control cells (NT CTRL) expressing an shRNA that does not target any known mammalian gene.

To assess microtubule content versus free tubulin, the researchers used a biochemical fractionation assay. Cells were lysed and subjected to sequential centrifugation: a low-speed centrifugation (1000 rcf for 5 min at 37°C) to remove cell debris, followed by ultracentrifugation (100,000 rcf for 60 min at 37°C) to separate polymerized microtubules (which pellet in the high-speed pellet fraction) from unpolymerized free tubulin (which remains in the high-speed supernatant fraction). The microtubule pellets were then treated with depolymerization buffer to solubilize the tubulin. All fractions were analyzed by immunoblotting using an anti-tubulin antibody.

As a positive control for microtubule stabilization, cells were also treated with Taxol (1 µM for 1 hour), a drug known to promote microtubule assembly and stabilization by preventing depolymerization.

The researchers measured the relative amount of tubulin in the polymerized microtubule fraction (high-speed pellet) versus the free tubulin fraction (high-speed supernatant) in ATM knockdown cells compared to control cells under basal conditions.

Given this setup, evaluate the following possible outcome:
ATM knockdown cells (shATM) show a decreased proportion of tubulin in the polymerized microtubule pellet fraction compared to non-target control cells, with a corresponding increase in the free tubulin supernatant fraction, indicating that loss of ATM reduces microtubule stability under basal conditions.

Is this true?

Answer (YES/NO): NO